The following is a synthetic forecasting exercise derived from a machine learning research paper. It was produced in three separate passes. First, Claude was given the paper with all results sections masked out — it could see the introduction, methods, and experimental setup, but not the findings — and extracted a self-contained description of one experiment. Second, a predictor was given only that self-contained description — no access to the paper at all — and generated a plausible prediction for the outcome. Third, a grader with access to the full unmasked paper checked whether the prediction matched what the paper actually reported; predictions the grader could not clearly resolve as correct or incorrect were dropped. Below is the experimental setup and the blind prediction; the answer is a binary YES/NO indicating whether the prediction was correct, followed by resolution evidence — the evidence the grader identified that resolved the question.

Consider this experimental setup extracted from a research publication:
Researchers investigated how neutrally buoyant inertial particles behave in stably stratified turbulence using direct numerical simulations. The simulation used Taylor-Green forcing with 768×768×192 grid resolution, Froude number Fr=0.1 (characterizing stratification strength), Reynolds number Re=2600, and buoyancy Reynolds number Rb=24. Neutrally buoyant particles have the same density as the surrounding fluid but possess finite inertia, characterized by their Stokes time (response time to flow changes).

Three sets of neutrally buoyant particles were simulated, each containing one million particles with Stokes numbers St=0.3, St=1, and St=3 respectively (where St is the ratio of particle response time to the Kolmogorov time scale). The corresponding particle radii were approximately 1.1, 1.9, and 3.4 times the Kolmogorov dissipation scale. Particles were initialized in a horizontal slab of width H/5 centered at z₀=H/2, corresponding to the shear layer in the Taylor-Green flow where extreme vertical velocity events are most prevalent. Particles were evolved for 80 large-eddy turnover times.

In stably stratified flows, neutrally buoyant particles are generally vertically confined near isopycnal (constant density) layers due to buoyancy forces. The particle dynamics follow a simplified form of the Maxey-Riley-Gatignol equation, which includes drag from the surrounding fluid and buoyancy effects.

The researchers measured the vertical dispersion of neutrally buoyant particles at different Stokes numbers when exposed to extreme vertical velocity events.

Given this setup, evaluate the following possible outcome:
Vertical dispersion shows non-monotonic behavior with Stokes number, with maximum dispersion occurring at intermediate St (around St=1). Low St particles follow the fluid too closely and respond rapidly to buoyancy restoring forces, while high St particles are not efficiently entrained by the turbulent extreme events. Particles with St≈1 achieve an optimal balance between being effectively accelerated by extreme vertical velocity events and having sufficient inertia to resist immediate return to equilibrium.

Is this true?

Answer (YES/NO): NO